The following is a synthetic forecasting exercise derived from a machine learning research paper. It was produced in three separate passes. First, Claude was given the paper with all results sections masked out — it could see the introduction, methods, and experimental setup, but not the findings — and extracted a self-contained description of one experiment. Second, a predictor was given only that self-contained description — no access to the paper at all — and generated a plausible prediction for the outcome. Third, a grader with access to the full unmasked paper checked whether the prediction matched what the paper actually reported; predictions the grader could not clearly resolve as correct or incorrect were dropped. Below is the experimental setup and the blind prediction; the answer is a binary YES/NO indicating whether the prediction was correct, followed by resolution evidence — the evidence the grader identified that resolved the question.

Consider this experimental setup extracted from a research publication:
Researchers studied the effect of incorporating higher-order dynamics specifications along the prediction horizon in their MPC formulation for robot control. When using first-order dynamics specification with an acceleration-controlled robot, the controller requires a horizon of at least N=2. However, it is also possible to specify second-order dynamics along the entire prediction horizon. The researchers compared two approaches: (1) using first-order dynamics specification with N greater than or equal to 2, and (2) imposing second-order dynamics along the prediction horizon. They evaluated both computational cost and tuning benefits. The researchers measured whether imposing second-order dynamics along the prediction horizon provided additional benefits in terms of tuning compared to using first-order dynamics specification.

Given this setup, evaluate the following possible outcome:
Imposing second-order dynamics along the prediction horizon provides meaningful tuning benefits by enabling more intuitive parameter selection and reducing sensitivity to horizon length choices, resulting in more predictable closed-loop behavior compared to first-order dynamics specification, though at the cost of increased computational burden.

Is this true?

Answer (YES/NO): NO